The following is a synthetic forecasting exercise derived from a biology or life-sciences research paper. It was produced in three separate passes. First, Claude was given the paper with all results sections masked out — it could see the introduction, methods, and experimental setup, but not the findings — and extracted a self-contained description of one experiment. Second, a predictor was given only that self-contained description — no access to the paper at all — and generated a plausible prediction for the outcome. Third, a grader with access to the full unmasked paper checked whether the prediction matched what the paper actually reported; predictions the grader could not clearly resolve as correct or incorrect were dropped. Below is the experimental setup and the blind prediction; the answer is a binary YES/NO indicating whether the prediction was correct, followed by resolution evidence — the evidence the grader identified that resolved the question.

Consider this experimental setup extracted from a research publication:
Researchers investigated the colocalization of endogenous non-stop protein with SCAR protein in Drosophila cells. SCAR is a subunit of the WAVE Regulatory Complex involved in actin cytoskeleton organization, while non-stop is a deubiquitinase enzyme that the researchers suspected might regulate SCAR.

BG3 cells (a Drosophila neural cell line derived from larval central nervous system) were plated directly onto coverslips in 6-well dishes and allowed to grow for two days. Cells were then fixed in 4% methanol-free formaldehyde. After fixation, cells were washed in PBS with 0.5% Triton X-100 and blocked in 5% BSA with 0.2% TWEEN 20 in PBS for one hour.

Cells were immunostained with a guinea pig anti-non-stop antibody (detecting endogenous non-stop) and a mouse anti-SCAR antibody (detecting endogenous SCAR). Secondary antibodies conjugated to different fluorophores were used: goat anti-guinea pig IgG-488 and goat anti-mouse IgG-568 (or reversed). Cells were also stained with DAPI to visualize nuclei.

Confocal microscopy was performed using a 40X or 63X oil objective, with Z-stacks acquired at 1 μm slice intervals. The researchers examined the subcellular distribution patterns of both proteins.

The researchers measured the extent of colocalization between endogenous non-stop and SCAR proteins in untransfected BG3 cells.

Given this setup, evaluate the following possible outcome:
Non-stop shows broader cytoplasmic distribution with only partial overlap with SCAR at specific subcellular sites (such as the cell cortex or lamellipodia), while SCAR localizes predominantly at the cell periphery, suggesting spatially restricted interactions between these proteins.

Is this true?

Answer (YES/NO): NO